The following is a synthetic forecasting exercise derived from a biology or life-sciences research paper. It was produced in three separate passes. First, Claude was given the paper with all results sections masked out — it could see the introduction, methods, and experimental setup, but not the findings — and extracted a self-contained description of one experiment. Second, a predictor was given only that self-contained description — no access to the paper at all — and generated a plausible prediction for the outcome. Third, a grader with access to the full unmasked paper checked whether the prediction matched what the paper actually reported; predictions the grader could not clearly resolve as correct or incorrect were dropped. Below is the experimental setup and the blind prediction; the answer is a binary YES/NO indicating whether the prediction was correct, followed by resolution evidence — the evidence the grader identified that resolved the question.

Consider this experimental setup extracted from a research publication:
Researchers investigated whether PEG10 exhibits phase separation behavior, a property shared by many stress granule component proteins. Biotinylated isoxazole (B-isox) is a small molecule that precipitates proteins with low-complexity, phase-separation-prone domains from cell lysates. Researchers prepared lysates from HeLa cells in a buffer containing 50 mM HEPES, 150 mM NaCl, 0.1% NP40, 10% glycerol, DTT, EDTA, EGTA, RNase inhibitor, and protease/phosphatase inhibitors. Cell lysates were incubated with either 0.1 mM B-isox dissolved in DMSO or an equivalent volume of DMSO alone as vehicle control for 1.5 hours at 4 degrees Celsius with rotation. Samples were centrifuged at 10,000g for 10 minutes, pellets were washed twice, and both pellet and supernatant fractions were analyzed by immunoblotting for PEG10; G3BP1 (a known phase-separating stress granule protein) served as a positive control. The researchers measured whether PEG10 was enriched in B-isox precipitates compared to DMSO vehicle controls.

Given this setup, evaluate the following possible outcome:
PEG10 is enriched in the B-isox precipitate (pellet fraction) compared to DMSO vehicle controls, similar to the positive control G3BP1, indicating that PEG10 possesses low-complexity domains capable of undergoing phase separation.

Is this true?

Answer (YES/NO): YES